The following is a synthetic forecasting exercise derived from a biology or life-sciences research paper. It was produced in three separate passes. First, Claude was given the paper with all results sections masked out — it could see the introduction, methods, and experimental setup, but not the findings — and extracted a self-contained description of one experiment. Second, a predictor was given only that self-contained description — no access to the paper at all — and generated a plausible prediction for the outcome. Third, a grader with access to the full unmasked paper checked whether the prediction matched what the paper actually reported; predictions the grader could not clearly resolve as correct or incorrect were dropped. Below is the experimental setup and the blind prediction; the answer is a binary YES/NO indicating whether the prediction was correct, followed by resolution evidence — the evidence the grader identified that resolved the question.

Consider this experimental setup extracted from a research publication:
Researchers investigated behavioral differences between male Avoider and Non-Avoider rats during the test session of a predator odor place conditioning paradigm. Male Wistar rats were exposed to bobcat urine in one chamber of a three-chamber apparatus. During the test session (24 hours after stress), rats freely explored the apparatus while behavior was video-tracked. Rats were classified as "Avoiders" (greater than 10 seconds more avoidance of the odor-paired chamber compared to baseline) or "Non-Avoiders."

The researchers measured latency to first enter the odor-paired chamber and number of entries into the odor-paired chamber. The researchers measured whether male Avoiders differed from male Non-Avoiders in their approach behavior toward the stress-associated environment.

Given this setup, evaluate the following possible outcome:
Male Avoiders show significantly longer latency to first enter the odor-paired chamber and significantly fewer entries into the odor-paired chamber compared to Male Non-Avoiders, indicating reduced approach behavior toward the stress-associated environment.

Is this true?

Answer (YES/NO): YES